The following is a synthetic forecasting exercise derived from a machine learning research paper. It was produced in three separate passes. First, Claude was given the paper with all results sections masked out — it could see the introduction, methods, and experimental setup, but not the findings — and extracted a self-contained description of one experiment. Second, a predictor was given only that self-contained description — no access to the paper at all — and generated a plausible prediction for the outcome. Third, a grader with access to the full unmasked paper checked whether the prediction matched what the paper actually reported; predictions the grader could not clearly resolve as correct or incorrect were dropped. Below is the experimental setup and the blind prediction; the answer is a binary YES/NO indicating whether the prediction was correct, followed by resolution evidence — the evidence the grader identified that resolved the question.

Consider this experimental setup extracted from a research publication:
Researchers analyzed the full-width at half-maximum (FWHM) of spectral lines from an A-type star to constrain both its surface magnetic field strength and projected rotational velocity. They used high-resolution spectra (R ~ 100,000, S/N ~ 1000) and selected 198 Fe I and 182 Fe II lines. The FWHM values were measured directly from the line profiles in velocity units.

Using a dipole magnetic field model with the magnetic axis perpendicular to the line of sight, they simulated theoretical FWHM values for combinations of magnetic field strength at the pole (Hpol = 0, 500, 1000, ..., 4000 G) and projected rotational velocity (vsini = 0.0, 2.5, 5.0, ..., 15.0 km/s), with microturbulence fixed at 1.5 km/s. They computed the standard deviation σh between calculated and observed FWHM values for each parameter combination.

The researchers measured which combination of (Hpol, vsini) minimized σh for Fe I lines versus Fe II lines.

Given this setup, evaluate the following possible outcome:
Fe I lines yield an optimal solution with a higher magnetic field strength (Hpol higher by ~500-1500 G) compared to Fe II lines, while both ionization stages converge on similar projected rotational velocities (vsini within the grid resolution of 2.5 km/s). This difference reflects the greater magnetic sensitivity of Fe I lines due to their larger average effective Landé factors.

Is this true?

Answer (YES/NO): NO